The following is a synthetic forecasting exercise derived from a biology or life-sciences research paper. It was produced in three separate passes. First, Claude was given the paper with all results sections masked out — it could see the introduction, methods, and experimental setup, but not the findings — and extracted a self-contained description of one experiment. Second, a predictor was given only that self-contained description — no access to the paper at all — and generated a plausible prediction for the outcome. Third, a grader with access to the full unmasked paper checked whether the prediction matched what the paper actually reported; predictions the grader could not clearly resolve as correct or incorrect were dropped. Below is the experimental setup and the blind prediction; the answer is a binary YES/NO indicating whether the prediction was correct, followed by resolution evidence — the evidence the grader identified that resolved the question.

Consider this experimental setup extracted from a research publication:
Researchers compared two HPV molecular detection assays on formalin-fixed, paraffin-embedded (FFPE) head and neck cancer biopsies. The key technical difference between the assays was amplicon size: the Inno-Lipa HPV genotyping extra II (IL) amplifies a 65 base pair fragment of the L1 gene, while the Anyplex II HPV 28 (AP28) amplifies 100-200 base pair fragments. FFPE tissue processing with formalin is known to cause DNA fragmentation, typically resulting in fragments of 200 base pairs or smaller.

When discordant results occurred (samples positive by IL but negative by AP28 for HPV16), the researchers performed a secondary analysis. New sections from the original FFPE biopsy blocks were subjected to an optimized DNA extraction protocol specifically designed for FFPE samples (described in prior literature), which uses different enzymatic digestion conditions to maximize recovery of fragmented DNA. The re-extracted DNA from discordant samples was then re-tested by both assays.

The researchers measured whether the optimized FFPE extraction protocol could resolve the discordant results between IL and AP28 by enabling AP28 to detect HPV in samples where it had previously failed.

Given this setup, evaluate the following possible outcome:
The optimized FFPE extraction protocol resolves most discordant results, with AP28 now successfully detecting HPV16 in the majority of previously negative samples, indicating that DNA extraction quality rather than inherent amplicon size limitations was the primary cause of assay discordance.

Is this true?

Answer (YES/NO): NO